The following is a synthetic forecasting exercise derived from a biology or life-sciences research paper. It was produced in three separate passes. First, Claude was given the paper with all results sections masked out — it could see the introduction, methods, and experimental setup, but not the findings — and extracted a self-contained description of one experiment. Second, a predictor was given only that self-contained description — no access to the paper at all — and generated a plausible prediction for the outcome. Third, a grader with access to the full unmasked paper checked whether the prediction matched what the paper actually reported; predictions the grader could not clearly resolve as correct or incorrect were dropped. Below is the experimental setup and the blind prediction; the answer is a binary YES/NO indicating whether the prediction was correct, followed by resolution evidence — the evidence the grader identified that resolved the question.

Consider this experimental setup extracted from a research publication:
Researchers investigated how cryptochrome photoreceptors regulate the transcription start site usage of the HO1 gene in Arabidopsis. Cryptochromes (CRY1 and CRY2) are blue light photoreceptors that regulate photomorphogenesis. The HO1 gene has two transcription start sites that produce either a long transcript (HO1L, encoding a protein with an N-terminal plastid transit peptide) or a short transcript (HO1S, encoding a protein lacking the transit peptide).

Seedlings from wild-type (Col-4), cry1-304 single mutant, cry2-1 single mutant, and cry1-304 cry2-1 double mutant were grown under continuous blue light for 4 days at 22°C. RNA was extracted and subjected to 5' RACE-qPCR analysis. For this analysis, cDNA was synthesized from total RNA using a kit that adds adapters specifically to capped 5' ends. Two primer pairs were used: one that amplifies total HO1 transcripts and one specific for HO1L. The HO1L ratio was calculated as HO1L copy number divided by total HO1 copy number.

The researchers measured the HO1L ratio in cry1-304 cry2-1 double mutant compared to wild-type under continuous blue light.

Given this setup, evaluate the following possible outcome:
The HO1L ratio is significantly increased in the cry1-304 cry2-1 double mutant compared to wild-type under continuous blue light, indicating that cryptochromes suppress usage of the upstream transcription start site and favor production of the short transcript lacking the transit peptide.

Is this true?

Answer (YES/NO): NO